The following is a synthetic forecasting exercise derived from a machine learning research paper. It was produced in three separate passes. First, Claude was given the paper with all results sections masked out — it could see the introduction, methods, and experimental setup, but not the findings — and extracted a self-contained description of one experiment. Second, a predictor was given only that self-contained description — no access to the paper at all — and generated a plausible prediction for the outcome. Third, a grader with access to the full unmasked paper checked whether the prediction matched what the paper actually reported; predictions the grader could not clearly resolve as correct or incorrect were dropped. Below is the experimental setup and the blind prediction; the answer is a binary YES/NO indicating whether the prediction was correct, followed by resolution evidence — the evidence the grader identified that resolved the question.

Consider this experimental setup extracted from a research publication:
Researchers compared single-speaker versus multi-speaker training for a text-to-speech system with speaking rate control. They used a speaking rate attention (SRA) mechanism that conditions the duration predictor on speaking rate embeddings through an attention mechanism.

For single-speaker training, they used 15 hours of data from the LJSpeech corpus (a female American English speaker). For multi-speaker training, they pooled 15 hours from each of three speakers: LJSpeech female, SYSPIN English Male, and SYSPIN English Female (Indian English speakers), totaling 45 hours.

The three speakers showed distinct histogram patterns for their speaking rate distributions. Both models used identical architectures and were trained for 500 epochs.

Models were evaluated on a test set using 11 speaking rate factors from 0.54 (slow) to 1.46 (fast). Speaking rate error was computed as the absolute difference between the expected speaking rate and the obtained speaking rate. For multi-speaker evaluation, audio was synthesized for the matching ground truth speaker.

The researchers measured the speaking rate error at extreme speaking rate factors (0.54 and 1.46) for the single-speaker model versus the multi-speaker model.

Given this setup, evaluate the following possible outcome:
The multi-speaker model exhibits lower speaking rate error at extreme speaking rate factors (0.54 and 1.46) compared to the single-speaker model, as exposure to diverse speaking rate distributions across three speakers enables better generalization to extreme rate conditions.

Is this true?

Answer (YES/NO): YES